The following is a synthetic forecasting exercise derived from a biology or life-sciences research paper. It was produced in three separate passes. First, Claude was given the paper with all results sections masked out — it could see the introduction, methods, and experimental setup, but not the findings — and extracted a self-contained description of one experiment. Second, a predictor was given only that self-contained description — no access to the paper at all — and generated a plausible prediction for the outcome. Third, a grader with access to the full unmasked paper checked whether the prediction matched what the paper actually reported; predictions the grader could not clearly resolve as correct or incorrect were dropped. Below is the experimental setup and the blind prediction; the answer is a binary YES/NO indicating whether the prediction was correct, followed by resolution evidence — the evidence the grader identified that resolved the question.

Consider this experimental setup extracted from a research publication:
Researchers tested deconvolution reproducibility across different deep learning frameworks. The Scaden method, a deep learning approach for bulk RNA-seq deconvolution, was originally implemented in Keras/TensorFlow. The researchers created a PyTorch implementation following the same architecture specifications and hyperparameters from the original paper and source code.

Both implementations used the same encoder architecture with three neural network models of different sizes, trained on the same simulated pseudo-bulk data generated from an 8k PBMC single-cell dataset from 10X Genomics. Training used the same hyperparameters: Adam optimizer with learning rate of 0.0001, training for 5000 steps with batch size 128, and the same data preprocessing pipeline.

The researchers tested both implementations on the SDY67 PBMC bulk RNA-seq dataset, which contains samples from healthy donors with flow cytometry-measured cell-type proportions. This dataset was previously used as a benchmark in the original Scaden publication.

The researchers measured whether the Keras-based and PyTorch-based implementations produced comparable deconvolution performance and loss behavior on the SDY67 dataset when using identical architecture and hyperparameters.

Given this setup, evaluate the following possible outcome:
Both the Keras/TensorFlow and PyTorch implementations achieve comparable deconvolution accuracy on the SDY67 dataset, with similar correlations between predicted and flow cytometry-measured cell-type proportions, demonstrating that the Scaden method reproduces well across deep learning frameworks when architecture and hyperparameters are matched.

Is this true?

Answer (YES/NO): NO